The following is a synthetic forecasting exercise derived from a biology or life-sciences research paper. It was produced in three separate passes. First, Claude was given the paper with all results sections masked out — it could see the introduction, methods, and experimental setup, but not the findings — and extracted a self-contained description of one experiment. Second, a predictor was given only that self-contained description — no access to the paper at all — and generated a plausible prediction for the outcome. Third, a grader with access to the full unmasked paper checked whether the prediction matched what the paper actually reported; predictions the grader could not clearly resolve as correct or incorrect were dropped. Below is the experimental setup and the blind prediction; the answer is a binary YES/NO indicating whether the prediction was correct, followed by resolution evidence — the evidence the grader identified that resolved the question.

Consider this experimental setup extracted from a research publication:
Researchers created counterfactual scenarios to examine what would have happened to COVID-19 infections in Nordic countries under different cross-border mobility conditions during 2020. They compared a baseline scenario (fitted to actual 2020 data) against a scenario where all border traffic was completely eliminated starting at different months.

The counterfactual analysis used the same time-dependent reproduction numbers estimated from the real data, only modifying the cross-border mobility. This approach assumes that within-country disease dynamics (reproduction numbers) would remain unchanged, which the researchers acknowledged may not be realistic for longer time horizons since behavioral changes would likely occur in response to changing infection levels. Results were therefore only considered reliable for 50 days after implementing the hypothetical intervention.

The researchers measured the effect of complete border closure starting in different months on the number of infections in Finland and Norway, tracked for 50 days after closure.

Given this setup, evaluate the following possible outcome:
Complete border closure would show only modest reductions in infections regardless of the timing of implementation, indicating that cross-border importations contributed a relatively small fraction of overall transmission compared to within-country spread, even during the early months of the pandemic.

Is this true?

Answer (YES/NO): NO